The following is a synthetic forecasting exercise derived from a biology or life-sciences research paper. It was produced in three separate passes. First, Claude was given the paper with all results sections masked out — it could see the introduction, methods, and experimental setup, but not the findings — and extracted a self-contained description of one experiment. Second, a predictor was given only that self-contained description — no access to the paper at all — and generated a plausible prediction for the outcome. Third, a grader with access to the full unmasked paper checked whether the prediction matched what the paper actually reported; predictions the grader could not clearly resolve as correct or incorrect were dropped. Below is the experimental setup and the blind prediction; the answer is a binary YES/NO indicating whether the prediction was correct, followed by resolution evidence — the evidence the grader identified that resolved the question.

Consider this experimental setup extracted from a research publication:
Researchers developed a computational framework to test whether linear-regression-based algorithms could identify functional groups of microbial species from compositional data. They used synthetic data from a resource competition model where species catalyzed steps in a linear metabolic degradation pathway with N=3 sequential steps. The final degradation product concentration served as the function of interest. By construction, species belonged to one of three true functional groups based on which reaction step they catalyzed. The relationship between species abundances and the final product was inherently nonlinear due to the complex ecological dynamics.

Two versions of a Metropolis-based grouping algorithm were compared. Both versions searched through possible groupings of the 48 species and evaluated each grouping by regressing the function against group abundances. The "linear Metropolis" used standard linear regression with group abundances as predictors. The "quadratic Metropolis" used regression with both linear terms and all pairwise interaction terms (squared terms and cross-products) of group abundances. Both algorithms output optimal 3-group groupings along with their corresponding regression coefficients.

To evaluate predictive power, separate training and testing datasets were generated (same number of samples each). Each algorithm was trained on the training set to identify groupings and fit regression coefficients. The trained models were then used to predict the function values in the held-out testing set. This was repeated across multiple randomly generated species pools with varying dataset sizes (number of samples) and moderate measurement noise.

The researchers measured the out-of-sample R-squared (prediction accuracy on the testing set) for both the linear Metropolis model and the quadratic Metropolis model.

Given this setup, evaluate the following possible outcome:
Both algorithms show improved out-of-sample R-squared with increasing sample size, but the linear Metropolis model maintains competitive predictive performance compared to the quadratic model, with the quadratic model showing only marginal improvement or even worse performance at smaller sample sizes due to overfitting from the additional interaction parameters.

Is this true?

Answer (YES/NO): NO